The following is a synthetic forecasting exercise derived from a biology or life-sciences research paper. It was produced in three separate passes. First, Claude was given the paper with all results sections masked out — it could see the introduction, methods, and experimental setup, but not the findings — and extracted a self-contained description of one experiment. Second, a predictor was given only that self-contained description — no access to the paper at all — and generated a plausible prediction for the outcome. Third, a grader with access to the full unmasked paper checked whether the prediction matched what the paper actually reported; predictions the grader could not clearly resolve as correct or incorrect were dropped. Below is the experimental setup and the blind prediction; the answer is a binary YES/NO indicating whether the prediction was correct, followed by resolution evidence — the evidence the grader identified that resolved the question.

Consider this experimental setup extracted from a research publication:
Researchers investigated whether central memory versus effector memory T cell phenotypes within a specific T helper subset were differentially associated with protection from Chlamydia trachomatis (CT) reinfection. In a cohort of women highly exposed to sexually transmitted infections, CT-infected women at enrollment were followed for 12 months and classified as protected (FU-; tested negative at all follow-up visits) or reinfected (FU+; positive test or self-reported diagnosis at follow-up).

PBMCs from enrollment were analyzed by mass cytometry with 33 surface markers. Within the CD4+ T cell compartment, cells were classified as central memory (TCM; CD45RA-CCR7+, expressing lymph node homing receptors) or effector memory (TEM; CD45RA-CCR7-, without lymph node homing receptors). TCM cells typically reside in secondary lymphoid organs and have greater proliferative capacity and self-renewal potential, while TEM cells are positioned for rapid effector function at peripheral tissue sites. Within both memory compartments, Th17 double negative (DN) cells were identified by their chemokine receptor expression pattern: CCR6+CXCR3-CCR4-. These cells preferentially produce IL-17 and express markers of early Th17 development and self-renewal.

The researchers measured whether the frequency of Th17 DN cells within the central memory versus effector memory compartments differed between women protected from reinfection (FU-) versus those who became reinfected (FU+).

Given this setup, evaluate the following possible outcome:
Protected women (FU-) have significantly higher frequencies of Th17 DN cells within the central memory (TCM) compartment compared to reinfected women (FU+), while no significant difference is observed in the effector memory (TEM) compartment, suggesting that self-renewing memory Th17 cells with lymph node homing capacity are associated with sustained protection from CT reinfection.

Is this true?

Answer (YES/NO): YES